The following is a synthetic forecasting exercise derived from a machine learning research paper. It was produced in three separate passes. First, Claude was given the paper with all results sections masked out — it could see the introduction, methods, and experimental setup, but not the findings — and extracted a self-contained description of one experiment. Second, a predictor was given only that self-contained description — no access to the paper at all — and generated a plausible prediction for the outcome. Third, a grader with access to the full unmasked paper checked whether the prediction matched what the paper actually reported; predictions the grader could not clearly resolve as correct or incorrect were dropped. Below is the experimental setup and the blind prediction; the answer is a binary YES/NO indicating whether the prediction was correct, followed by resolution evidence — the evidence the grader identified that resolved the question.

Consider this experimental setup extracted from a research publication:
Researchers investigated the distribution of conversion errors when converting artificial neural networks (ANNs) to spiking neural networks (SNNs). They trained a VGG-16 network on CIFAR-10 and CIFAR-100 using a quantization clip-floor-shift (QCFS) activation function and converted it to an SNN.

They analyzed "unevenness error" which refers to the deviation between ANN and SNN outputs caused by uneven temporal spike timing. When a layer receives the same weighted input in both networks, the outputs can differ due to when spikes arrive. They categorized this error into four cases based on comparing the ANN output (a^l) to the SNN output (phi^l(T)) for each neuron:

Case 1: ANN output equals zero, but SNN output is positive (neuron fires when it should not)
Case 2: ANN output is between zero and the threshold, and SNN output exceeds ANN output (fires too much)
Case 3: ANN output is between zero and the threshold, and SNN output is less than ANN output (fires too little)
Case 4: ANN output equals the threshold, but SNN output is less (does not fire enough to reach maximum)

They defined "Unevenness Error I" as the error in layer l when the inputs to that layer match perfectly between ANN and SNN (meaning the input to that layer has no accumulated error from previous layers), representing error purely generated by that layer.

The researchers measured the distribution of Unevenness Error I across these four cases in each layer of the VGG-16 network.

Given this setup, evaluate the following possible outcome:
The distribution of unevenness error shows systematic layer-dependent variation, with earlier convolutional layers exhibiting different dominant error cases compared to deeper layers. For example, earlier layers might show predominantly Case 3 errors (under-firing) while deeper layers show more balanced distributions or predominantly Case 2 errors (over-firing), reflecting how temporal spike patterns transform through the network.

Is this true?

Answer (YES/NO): NO